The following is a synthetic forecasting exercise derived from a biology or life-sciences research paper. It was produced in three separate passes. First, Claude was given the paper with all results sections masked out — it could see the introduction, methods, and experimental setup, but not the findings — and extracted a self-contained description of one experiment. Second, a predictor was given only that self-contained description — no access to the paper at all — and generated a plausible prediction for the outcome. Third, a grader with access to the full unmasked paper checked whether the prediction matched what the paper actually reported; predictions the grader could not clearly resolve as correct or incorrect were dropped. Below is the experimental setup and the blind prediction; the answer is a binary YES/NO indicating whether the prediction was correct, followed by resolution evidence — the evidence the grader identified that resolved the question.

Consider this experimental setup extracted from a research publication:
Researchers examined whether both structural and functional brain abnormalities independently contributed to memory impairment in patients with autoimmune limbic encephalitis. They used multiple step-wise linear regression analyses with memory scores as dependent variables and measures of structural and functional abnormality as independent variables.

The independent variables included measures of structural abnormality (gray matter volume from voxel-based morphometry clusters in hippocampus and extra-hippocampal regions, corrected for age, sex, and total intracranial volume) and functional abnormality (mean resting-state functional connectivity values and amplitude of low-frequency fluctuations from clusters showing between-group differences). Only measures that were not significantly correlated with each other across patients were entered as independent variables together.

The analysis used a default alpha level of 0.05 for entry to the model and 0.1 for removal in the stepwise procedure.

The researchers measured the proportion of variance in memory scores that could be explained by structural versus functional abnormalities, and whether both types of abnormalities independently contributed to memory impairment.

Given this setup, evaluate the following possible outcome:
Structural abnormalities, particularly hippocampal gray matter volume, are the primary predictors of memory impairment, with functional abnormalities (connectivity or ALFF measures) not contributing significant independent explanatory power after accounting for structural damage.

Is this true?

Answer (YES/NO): NO